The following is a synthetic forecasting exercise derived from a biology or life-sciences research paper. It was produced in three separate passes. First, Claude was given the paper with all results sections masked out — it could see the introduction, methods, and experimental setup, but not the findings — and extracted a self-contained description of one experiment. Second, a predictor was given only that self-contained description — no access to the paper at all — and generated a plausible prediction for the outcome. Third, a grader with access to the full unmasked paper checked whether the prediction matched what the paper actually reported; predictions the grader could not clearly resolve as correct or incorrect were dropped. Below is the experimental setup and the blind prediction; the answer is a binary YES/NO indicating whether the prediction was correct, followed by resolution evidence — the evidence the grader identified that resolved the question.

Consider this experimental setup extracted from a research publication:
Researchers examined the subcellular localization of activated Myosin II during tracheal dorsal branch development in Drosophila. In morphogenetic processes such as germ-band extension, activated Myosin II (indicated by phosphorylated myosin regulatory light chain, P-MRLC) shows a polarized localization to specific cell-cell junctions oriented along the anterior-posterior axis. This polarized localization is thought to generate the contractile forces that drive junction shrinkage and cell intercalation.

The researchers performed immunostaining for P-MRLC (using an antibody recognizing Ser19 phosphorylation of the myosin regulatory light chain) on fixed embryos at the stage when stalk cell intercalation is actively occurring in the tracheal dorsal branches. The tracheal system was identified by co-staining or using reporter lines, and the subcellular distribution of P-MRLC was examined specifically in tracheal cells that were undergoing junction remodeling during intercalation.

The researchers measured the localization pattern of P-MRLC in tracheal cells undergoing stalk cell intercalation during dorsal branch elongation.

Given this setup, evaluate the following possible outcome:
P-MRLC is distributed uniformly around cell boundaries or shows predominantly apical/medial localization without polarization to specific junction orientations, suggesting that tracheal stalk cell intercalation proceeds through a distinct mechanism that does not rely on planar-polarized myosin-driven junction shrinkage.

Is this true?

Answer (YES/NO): YES